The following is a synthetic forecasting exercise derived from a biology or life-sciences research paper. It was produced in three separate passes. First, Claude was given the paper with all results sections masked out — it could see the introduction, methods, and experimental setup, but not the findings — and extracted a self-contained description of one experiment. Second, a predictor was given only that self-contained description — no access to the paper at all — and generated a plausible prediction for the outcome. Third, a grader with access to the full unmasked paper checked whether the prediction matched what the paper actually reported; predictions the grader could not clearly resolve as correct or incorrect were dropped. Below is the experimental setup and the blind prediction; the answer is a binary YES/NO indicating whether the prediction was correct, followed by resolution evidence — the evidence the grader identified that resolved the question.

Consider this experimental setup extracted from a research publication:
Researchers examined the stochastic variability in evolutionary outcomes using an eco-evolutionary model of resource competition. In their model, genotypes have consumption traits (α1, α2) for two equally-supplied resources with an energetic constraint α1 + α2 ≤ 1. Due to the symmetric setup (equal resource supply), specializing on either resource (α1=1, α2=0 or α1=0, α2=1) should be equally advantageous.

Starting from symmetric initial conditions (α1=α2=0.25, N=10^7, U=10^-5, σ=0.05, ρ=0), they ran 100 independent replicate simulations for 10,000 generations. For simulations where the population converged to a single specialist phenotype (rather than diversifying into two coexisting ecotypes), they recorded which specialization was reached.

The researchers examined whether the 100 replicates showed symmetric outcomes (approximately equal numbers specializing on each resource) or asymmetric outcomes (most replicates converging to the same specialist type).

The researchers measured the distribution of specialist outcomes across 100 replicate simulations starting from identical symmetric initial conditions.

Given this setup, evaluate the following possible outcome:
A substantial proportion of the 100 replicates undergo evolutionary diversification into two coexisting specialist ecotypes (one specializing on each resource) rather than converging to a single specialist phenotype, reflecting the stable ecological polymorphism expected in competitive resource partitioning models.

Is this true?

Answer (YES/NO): YES